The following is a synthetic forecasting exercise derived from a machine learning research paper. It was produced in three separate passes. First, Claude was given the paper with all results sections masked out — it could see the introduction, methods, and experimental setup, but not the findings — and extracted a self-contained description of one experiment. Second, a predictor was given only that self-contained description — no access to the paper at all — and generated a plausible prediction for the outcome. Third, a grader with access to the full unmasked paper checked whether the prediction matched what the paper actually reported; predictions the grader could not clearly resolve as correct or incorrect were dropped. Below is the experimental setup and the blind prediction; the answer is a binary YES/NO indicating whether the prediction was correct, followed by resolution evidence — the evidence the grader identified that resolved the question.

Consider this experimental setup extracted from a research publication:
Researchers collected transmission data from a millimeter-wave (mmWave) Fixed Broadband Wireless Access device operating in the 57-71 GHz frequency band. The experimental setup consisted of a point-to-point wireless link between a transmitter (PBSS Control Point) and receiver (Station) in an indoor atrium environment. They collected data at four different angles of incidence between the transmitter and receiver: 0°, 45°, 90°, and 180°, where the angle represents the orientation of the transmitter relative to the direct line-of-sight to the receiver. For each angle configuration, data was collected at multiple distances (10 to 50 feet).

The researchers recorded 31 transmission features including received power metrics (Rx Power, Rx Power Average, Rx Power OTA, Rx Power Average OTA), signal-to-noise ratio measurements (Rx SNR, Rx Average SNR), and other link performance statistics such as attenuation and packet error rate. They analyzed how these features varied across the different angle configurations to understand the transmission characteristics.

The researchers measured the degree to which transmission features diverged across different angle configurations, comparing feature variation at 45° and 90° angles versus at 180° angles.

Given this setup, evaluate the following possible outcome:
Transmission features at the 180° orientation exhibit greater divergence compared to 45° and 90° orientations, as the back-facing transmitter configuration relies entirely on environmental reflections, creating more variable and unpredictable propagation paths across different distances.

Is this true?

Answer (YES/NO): NO